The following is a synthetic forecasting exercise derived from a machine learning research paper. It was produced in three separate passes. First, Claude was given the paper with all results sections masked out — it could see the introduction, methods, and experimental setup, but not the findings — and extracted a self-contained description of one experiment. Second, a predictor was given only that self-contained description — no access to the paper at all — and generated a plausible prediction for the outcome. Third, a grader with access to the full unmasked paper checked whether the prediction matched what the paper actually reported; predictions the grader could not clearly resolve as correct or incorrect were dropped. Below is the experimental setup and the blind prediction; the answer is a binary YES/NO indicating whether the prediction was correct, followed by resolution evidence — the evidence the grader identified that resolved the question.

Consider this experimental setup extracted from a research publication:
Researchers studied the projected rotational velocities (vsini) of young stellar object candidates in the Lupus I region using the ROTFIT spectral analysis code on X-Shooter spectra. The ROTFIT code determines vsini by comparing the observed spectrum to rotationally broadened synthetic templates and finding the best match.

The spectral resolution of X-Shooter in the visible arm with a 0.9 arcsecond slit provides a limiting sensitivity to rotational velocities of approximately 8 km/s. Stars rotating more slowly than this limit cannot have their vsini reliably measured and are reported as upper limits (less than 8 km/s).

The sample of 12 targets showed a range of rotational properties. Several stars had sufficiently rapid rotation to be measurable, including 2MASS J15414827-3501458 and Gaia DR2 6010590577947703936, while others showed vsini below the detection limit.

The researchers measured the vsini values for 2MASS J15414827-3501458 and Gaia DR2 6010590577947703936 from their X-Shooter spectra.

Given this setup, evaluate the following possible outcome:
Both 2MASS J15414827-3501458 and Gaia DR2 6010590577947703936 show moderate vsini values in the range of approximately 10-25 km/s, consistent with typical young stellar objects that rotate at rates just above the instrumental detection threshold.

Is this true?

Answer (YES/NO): NO